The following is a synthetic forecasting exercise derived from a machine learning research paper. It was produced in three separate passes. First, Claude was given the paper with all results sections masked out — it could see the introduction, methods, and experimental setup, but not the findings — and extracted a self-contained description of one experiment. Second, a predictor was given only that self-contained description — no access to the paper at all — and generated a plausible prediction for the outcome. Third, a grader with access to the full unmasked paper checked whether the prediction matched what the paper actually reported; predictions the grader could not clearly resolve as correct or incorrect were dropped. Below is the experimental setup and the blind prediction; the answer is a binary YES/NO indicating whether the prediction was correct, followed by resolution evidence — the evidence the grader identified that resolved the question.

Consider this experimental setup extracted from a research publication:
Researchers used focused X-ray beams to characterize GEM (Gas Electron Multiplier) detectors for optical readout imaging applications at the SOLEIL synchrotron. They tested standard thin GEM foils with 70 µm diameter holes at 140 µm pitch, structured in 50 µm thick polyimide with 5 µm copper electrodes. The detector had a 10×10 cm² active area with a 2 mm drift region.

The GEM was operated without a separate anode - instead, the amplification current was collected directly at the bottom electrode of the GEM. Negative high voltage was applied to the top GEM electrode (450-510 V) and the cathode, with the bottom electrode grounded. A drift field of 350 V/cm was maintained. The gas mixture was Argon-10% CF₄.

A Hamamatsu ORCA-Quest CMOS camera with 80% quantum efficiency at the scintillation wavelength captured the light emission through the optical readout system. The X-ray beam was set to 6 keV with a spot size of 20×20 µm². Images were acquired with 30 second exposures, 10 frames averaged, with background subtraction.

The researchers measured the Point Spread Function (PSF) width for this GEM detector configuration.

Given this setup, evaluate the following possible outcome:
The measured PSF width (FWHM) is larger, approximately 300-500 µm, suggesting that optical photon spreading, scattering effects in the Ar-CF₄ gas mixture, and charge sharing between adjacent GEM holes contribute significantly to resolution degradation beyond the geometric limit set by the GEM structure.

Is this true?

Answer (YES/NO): YES